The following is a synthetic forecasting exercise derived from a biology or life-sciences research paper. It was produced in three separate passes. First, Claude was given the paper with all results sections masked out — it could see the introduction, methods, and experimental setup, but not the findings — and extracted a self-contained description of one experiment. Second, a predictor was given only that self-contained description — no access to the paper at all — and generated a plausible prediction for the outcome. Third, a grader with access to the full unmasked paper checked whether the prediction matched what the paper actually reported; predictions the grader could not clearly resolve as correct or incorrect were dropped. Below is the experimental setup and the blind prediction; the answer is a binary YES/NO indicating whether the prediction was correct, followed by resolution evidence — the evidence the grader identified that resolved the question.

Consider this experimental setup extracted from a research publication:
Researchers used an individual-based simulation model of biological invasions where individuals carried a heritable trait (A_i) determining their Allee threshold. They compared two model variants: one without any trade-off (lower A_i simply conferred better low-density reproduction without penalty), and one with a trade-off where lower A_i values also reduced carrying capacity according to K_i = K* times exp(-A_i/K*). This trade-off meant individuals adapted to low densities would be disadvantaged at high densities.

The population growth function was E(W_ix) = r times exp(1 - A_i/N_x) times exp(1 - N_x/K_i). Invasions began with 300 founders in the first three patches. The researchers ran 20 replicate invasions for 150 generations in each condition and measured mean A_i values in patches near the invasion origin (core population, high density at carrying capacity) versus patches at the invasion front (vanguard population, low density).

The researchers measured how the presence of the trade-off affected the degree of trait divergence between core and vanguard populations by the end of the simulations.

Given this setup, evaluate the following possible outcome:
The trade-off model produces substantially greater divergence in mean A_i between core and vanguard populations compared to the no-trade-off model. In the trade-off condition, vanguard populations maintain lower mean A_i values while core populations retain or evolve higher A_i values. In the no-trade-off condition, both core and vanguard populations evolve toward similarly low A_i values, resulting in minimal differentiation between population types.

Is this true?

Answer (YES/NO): NO